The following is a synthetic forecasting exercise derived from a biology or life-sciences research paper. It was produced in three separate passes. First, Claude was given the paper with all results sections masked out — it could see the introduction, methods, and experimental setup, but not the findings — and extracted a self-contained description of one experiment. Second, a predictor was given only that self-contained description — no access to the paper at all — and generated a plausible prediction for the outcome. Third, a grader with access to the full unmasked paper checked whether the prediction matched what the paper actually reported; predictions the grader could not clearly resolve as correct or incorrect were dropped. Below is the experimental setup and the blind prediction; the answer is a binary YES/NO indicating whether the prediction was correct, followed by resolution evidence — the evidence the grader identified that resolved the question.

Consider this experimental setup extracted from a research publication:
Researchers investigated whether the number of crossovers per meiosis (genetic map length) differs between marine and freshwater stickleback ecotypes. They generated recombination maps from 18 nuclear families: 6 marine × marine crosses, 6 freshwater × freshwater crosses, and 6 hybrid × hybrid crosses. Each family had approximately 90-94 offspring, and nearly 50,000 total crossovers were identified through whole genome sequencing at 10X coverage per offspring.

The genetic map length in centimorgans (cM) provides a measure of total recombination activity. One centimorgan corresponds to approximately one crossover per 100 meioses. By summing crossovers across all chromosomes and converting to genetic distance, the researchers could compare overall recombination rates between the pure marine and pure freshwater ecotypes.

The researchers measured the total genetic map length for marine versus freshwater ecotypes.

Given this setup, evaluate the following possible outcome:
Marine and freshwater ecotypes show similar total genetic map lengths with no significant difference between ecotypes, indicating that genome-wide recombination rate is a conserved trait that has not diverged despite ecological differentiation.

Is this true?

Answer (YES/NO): YES